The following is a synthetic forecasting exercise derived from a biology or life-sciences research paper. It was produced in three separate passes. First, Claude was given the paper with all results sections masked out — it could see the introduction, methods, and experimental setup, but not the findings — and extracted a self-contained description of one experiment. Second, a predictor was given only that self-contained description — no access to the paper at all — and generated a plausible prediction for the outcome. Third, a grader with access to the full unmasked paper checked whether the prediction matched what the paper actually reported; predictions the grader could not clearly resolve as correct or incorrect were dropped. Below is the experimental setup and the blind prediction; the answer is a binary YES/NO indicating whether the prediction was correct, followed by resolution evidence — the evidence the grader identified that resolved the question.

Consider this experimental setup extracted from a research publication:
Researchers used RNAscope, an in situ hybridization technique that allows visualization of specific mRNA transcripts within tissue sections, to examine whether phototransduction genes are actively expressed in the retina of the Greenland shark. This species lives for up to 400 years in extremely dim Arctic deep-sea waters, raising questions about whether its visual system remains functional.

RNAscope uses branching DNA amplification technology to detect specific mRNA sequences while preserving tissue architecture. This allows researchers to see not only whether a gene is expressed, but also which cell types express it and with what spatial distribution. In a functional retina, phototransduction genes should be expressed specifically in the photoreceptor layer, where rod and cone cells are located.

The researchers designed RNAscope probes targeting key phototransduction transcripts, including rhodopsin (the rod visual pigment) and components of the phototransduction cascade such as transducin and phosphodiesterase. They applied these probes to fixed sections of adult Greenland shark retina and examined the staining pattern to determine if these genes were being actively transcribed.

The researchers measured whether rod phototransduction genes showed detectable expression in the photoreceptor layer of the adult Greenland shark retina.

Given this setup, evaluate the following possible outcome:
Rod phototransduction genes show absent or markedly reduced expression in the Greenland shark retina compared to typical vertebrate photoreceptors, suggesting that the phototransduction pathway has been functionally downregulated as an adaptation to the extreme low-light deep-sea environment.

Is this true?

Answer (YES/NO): NO